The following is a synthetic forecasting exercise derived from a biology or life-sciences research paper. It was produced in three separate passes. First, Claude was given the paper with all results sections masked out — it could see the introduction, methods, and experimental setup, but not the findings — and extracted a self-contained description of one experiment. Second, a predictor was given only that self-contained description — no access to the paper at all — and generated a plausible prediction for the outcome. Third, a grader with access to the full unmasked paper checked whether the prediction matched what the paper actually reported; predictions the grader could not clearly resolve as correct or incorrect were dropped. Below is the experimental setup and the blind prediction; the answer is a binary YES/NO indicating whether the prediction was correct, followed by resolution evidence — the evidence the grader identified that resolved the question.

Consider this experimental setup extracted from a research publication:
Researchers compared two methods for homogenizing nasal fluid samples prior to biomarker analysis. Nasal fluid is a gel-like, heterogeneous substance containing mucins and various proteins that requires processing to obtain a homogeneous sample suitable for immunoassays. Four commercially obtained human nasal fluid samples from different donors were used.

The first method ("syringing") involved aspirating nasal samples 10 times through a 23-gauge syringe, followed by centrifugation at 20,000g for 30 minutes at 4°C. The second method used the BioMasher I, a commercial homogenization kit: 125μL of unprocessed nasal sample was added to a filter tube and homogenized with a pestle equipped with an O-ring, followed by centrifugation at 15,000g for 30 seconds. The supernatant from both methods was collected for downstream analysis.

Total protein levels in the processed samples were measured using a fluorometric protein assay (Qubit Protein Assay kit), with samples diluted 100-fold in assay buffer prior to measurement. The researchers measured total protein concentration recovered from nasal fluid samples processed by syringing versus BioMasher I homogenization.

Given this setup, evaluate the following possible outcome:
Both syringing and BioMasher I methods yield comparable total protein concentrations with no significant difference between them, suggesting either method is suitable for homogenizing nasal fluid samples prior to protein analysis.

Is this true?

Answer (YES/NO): YES